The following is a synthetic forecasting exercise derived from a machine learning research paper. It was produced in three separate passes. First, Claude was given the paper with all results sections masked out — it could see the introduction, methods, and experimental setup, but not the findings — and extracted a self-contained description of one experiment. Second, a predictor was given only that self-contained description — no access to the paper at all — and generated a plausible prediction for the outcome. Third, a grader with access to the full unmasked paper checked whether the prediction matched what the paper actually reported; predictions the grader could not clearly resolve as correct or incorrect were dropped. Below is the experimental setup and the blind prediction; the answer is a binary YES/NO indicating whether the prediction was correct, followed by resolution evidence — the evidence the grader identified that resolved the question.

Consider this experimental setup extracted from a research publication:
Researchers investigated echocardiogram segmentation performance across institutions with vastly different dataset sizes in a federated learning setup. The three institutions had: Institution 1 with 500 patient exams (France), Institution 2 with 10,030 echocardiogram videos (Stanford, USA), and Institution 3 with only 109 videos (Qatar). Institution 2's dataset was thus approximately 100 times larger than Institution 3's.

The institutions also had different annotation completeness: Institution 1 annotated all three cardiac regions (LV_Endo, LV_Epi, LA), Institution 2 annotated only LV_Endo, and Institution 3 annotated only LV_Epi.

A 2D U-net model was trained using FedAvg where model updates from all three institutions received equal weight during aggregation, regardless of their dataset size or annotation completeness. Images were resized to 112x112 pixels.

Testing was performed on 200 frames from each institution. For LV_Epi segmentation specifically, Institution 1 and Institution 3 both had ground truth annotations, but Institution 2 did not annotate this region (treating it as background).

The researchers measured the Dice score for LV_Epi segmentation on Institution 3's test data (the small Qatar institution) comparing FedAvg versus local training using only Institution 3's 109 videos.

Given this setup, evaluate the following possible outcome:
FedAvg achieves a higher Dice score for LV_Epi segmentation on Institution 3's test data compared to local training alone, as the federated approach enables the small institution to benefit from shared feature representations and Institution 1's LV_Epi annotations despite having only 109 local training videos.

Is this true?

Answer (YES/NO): NO